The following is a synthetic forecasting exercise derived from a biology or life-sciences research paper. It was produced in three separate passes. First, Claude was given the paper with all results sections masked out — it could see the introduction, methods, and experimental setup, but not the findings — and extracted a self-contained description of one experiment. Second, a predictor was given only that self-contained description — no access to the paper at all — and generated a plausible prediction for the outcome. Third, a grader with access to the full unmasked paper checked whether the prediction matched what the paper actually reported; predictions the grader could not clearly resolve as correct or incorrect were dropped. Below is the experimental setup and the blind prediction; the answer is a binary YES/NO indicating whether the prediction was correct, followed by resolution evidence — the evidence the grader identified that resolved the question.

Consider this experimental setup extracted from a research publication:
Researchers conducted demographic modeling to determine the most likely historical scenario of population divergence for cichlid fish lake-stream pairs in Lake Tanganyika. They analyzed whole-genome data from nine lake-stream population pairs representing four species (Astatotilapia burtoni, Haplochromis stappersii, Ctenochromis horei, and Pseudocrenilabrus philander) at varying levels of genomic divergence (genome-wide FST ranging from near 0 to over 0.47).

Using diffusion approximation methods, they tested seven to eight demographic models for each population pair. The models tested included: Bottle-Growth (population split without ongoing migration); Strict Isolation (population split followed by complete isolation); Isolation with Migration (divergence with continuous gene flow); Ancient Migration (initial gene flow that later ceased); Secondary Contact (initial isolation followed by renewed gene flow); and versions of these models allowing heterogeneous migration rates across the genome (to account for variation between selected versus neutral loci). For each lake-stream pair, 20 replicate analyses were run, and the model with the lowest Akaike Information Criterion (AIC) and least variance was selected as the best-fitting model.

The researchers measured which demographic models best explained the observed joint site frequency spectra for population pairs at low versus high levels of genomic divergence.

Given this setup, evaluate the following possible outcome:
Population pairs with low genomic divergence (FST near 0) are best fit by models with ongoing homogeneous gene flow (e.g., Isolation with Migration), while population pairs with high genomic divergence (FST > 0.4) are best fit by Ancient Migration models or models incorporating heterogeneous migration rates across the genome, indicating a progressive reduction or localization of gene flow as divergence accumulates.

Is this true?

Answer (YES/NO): NO